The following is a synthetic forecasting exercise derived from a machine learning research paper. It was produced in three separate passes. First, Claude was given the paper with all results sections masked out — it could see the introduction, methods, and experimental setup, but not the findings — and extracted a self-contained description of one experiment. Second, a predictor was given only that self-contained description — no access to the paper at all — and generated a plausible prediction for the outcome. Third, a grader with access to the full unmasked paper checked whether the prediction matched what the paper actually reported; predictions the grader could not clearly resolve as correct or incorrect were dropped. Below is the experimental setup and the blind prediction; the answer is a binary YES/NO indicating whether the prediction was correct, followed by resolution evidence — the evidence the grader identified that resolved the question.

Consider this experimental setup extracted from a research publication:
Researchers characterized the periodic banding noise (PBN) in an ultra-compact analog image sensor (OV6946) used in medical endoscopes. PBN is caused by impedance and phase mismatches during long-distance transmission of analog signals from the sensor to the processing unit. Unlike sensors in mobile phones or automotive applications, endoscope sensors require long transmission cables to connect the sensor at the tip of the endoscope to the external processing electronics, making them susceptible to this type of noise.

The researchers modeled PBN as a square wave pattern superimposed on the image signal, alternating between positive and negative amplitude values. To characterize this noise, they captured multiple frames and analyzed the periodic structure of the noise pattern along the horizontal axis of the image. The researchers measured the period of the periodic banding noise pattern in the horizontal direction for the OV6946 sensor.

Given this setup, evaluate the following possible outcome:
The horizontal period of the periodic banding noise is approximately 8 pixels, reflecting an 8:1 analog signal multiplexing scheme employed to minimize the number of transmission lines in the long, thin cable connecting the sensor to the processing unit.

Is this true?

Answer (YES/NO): NO